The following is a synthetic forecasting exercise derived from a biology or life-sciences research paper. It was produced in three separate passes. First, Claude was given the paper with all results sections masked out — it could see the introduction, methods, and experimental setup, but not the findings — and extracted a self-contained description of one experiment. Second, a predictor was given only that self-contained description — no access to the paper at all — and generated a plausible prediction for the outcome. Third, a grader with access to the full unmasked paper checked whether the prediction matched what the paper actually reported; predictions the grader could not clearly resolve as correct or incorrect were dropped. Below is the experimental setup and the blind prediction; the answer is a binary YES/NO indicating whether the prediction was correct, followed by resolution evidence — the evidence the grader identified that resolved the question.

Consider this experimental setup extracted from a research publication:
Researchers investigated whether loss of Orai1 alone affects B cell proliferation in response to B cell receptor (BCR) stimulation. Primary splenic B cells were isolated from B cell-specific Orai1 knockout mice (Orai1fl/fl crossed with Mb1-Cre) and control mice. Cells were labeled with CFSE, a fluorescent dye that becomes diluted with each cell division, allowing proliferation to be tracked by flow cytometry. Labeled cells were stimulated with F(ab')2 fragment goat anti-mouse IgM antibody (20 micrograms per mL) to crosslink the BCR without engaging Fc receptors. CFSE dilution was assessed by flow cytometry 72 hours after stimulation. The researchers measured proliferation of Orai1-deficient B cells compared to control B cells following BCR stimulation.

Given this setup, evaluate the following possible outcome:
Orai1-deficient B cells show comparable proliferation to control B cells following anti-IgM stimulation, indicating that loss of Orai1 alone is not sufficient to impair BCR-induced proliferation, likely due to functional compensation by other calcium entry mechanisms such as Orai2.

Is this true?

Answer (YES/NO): YES